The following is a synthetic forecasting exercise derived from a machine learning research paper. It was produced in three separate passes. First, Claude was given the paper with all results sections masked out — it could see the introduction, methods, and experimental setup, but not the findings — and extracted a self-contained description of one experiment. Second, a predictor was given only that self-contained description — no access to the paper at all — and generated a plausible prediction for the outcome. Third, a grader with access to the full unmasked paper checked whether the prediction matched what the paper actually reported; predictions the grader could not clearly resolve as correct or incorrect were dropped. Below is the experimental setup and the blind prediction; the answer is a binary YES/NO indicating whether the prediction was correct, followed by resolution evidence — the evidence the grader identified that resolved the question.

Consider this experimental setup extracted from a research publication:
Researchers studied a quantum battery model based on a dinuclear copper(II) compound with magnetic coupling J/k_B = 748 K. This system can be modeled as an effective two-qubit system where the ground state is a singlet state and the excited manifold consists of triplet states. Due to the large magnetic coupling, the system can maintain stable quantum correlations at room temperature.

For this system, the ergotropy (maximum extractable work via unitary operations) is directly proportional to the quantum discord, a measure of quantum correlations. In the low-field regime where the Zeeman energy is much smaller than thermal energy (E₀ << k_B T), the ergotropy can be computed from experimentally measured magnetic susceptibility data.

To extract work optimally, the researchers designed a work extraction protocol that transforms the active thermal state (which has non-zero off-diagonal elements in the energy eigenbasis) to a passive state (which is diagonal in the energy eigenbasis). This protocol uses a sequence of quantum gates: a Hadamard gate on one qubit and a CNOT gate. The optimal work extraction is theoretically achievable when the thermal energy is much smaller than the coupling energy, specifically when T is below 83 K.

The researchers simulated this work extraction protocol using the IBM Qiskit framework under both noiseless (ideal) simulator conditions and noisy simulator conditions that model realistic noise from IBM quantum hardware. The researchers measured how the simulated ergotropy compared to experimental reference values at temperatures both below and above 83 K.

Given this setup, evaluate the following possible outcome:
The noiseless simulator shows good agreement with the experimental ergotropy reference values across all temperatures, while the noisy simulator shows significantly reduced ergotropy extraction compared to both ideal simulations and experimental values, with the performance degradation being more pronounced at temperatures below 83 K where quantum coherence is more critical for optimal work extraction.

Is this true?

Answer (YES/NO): NO